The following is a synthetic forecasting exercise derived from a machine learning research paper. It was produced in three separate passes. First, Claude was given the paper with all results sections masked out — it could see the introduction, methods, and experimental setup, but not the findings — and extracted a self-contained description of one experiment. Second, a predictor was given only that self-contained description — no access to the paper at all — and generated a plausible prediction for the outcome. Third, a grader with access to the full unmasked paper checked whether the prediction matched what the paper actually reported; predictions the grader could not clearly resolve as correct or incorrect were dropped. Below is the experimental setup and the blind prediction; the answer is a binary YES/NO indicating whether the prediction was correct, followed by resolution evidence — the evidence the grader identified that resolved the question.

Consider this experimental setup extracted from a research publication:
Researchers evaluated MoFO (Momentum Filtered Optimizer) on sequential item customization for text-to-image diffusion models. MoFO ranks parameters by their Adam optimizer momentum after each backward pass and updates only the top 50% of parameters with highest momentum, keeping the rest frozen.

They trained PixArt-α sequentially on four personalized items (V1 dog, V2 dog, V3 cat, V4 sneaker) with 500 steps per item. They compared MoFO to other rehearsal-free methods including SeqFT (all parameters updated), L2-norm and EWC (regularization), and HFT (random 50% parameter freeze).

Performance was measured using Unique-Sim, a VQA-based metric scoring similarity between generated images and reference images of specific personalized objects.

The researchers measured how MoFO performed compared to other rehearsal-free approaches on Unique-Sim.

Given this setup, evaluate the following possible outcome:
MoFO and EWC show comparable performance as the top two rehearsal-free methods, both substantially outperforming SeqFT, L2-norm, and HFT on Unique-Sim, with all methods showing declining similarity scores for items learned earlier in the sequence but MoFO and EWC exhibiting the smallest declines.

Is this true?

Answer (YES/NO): NO